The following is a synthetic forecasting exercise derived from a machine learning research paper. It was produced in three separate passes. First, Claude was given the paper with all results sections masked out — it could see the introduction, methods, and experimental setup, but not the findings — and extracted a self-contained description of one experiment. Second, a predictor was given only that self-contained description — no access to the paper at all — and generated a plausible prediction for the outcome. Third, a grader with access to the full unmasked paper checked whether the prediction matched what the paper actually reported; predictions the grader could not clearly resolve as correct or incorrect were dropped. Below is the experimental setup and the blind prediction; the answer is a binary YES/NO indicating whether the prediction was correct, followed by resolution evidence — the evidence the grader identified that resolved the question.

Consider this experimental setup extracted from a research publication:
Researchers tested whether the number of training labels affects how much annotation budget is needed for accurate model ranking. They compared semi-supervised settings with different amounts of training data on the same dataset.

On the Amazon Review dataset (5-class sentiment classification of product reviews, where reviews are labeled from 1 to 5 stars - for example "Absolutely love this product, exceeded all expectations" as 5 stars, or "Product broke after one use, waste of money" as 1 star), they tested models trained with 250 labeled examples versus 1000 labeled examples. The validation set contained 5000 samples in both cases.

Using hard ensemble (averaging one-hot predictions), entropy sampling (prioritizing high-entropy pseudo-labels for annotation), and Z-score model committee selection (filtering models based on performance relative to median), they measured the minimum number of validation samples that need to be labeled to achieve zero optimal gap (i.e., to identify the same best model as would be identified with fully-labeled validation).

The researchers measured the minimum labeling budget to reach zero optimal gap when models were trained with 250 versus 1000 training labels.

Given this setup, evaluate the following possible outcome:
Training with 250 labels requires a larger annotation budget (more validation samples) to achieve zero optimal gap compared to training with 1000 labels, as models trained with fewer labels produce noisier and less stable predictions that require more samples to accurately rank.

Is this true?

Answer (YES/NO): YES